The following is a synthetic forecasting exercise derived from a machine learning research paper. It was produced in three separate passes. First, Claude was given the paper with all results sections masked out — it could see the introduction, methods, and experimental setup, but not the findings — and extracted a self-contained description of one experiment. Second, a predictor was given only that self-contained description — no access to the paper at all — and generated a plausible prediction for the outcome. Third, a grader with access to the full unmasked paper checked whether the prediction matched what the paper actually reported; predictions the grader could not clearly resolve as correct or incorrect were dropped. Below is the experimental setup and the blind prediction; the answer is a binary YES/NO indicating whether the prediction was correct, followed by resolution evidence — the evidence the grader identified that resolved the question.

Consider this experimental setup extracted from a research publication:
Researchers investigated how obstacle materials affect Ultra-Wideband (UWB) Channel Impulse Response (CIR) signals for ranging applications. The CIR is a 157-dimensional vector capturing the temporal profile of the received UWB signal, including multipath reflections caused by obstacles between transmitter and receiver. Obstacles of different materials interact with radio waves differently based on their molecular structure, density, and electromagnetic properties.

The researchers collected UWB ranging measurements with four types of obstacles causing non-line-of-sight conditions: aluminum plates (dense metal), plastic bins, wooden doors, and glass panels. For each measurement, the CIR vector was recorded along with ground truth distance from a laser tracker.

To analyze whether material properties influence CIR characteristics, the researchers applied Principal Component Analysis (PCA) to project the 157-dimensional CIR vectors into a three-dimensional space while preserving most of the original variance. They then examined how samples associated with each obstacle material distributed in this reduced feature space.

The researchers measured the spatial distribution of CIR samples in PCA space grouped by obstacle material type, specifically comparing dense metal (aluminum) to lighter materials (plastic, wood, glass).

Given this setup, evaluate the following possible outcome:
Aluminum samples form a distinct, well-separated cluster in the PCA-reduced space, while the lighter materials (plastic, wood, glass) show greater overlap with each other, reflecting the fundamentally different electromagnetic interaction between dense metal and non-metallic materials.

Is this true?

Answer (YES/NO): YES